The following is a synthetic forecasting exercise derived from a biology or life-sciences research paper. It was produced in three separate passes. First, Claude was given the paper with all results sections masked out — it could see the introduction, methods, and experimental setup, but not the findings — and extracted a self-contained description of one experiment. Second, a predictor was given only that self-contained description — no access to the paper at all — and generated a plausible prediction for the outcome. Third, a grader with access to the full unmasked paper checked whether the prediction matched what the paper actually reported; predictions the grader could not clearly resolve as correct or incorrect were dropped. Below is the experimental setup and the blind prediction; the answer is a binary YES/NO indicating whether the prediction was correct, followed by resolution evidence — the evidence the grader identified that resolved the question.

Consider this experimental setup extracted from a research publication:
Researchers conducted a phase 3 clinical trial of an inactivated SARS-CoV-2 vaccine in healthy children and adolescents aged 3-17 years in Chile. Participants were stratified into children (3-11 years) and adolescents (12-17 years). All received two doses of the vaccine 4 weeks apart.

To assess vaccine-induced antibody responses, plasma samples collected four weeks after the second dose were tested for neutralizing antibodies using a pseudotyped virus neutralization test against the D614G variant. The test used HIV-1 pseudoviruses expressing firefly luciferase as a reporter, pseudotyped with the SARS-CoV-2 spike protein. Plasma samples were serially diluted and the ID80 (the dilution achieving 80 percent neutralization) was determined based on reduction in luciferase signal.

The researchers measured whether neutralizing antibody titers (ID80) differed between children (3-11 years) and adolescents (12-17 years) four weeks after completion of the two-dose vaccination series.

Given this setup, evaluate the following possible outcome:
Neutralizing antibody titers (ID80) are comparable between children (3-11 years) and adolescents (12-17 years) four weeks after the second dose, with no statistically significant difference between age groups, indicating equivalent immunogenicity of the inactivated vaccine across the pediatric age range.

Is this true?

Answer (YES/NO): YES